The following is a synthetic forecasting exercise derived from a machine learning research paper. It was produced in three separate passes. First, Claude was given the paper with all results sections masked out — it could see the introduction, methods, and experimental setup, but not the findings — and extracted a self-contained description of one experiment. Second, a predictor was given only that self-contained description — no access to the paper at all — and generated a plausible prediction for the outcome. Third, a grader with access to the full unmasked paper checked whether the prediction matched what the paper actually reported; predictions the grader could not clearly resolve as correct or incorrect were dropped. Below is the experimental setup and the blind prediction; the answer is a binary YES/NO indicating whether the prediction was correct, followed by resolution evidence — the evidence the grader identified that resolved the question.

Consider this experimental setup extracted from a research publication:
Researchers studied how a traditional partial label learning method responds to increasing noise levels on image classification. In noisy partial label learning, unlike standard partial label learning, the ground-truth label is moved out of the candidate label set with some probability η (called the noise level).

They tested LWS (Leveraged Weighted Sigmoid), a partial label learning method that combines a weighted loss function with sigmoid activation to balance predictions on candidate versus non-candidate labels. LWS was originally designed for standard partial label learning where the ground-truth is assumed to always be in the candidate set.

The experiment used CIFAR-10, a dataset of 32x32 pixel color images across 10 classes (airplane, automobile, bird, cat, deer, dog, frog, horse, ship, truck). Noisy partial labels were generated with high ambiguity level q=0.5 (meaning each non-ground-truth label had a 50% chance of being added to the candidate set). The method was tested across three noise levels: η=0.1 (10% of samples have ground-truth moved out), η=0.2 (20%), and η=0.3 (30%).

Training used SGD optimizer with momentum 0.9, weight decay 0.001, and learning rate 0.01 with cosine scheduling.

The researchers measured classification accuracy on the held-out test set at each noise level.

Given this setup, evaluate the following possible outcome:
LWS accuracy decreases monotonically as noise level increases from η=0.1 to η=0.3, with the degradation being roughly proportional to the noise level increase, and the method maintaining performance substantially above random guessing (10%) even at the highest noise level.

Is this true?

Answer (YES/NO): NO